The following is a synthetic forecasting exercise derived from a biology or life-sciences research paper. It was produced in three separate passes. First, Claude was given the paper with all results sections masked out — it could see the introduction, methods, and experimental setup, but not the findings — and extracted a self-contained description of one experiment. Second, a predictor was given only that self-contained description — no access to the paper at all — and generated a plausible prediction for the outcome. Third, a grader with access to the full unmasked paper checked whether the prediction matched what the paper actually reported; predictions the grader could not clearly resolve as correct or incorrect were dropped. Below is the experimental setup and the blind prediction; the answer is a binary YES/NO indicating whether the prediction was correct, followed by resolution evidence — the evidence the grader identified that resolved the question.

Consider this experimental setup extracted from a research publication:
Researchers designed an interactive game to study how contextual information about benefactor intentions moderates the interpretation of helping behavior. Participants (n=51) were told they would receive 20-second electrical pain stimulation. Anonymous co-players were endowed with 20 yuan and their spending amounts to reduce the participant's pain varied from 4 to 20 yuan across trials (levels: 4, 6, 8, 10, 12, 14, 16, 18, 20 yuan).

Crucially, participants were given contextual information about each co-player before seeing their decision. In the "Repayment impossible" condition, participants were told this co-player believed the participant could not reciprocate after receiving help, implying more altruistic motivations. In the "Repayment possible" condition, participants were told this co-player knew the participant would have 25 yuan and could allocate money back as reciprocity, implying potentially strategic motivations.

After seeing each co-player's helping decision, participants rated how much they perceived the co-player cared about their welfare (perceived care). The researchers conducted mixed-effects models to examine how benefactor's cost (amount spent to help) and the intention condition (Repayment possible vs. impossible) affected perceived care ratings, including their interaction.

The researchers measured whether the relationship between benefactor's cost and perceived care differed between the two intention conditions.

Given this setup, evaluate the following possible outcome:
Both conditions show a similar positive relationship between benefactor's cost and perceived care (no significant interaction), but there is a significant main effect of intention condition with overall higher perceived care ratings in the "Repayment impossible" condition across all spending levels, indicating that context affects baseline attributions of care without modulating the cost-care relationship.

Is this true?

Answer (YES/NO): NO